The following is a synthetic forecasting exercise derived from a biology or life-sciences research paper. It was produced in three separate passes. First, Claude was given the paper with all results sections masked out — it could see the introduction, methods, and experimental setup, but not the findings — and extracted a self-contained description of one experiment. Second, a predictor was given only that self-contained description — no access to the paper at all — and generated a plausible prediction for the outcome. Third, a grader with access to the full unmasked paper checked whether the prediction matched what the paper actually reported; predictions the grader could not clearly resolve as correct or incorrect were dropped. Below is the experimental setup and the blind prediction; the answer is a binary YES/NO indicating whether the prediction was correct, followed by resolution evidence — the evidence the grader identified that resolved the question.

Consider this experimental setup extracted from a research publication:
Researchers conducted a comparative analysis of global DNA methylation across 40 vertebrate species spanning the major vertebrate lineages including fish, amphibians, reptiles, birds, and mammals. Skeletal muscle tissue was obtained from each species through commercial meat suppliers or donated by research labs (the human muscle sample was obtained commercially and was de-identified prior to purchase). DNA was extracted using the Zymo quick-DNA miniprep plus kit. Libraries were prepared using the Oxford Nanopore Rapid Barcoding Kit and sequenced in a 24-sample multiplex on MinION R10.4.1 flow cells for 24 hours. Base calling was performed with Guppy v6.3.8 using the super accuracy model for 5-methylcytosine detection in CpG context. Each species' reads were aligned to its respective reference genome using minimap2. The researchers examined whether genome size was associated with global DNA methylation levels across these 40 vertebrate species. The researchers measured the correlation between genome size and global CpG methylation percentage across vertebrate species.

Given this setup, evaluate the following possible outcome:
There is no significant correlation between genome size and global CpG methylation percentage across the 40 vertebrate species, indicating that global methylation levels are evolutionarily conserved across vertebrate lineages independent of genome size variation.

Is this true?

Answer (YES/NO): NO